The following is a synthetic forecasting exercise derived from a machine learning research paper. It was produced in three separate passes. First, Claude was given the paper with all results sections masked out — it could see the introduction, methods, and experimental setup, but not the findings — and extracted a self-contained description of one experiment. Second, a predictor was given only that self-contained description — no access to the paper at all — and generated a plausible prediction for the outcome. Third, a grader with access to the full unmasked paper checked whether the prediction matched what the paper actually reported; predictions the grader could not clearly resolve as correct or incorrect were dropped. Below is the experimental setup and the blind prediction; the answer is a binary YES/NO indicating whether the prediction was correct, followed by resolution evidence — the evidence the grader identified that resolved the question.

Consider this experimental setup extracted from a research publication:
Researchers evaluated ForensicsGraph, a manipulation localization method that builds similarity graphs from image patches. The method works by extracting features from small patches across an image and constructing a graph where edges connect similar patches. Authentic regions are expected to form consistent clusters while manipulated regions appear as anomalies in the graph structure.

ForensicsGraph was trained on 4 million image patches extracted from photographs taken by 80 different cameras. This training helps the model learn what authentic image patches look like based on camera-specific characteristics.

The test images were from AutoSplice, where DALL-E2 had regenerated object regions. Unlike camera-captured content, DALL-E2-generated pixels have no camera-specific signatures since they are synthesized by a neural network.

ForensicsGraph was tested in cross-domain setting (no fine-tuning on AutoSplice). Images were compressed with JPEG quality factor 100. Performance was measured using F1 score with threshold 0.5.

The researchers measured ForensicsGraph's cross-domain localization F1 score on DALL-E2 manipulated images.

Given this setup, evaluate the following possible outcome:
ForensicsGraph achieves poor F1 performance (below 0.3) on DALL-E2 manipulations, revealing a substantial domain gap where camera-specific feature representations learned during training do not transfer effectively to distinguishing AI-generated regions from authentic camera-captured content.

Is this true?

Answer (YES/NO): NO